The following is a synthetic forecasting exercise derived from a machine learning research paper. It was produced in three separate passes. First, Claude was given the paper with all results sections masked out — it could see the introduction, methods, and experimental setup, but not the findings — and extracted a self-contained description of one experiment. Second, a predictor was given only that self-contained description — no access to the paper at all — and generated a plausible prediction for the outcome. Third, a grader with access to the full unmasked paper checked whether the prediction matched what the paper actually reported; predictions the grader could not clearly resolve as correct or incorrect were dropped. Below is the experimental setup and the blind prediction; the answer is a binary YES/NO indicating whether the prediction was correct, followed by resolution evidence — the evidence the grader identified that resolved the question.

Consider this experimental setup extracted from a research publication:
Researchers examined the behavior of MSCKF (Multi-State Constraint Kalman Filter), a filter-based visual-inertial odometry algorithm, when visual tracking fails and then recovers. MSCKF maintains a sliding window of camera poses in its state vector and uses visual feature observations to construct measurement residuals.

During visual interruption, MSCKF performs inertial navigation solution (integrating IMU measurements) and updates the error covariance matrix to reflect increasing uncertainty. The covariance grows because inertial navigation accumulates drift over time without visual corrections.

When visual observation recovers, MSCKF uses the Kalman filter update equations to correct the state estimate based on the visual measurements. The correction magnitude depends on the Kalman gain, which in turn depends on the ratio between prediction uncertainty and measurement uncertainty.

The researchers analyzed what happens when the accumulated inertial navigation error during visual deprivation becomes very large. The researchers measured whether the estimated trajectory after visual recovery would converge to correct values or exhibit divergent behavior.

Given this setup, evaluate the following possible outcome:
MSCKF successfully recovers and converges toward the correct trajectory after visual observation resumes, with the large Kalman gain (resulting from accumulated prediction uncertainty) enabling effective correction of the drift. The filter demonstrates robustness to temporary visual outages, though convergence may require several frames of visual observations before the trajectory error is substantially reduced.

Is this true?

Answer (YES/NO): NO